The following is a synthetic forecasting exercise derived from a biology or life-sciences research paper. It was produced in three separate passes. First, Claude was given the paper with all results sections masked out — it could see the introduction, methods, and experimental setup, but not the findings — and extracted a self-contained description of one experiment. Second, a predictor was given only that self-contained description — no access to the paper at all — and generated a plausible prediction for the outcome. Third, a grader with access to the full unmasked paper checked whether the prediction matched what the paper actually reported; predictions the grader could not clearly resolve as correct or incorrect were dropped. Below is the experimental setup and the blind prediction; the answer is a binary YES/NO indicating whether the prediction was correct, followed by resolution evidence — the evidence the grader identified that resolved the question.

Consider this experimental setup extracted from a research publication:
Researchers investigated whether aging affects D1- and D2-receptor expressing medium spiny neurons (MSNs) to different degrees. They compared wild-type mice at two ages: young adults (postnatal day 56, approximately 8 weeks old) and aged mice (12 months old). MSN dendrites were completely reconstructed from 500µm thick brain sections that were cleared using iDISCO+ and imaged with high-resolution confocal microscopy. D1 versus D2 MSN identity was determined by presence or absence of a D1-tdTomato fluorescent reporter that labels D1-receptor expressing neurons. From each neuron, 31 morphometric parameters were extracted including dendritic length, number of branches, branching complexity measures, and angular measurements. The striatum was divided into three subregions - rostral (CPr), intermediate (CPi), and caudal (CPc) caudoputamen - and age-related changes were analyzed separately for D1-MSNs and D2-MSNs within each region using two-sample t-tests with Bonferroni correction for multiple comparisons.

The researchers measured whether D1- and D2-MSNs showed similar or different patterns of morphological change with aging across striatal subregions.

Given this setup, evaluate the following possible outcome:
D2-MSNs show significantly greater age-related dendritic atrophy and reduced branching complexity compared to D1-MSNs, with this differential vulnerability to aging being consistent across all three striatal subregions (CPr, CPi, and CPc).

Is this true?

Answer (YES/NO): NO